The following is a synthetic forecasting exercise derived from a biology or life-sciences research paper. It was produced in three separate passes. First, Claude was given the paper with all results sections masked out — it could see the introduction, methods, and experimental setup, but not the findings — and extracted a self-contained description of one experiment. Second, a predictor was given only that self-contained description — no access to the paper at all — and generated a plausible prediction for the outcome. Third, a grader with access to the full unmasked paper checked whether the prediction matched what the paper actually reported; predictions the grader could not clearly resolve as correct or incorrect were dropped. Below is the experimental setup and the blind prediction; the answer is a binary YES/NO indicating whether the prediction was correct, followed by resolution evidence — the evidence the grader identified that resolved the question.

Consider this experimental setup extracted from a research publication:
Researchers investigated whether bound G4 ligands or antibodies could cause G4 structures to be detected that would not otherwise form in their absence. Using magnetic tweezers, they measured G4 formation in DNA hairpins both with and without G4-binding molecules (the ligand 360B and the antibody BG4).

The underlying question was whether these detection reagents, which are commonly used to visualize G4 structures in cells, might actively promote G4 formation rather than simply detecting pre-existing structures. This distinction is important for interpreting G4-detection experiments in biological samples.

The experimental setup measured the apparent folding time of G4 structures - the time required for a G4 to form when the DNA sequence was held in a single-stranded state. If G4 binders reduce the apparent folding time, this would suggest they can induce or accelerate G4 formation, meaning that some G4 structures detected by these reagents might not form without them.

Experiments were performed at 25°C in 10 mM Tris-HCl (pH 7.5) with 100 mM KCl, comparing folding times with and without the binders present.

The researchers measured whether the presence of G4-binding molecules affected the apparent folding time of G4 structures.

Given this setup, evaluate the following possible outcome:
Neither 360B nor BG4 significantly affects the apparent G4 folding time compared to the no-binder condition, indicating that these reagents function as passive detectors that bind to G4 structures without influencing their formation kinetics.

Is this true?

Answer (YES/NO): NO